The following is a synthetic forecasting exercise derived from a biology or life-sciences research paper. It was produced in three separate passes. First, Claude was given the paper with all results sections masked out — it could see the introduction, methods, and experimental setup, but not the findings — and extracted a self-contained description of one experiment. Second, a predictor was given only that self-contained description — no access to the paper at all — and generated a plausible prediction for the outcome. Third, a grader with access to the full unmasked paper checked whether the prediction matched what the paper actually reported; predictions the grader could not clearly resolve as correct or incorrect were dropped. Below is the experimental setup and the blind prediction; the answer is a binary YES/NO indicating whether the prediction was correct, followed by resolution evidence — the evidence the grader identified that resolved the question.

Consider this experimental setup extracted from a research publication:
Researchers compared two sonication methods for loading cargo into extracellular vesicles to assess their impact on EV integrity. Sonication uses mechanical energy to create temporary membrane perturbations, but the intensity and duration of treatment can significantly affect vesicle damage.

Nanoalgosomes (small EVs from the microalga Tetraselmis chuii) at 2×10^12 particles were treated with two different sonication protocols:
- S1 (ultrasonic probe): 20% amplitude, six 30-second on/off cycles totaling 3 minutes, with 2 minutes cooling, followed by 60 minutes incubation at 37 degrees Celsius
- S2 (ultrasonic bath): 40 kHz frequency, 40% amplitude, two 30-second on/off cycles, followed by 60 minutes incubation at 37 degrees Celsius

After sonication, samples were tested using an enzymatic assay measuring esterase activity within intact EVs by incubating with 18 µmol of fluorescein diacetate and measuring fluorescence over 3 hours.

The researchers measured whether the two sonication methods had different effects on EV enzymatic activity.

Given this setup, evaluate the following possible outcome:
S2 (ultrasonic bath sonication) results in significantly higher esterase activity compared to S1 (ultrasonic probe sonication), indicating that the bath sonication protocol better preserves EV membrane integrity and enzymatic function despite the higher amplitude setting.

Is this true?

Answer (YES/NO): YES